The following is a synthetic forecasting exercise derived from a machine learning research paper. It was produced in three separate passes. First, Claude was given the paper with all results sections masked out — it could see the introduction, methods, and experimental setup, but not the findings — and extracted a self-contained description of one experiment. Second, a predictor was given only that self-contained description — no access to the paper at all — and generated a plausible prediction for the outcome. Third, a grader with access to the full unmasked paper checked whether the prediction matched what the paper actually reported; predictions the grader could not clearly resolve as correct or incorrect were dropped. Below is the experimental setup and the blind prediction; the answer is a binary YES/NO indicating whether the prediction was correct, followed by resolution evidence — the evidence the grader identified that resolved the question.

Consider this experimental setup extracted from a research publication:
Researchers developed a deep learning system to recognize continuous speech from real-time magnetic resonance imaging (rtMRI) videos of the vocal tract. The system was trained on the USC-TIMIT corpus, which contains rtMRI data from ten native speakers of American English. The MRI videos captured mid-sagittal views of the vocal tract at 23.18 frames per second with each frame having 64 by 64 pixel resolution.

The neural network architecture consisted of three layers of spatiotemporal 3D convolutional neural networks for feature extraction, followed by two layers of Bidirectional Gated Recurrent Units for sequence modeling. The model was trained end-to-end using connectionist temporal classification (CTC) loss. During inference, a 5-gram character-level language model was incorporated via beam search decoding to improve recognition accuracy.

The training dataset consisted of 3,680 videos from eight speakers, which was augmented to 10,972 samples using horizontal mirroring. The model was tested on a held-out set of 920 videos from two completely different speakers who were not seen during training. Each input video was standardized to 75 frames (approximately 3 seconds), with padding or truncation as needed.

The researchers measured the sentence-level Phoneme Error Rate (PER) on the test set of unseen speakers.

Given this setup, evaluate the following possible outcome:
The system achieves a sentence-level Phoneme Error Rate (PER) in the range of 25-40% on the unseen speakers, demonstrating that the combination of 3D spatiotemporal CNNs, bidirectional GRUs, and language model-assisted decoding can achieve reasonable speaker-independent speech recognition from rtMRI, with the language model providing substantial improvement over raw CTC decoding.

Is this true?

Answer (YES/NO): NO